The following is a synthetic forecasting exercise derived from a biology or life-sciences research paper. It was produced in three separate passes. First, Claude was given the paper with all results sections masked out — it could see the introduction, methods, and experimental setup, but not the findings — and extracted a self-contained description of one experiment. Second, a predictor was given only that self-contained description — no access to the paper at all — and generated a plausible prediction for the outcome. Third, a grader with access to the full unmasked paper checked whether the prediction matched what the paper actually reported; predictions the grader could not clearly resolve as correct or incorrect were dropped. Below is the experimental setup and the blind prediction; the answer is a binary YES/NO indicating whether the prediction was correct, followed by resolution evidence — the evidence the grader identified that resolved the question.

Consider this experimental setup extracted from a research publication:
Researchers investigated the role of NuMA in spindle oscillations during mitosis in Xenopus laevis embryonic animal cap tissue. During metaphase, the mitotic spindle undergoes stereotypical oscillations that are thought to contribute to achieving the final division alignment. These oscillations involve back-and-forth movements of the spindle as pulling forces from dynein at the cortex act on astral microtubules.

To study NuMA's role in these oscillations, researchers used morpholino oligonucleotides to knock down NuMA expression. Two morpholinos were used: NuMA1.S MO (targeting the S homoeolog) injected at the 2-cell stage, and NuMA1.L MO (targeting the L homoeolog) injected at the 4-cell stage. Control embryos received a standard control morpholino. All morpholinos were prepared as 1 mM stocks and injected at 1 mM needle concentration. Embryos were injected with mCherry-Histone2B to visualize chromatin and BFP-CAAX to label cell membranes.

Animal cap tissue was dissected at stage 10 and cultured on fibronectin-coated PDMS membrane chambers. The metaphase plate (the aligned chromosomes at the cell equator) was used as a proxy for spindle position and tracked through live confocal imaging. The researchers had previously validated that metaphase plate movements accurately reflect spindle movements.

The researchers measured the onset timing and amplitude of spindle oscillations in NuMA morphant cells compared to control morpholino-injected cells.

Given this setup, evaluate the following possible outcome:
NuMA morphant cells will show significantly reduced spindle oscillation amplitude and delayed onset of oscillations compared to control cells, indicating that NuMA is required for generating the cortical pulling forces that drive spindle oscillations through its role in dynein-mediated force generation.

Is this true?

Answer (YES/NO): NO